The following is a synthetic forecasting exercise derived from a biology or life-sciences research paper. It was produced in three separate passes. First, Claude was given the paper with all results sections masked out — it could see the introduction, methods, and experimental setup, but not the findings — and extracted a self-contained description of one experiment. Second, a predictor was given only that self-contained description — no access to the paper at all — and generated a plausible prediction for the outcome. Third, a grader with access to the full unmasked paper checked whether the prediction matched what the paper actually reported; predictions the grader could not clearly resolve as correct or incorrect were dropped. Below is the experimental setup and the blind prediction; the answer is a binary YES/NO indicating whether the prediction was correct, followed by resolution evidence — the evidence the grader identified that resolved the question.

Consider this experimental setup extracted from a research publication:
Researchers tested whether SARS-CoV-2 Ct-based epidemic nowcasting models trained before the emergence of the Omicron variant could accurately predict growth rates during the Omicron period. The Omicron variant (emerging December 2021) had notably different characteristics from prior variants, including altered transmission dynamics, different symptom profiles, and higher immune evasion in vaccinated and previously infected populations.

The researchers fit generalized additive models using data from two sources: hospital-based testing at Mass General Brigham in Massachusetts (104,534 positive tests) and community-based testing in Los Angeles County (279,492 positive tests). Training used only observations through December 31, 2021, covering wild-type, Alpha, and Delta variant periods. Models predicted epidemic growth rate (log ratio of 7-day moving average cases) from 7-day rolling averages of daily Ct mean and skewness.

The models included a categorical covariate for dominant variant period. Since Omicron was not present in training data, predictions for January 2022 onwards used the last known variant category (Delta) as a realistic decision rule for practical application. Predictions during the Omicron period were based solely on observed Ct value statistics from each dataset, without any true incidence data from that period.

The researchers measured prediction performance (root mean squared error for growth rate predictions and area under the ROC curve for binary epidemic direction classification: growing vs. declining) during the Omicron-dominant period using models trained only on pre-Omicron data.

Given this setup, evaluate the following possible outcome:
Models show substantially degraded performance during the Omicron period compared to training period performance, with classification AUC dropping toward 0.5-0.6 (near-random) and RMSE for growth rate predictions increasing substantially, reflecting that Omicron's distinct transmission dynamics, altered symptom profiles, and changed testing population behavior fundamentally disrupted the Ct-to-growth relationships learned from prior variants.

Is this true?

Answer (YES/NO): NO